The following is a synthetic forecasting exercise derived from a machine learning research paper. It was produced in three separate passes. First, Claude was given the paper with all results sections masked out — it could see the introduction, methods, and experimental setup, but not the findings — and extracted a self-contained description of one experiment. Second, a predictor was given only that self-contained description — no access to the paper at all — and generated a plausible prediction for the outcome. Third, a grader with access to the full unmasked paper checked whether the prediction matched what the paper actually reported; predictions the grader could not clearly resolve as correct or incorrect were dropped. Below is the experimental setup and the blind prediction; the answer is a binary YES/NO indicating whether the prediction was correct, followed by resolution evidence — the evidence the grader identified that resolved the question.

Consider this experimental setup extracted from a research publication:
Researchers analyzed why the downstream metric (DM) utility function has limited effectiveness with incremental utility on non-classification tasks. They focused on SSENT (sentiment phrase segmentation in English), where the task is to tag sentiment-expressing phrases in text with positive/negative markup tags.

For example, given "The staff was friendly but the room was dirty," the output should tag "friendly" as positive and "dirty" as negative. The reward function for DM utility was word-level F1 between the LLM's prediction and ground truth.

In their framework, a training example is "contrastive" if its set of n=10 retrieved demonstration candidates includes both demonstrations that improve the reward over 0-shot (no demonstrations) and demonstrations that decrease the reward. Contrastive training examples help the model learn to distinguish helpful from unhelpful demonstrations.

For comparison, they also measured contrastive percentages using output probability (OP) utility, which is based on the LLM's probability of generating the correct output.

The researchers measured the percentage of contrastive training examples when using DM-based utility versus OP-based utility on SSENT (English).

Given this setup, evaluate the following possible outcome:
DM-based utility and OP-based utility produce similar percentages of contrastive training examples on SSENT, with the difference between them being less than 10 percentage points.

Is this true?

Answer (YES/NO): NO